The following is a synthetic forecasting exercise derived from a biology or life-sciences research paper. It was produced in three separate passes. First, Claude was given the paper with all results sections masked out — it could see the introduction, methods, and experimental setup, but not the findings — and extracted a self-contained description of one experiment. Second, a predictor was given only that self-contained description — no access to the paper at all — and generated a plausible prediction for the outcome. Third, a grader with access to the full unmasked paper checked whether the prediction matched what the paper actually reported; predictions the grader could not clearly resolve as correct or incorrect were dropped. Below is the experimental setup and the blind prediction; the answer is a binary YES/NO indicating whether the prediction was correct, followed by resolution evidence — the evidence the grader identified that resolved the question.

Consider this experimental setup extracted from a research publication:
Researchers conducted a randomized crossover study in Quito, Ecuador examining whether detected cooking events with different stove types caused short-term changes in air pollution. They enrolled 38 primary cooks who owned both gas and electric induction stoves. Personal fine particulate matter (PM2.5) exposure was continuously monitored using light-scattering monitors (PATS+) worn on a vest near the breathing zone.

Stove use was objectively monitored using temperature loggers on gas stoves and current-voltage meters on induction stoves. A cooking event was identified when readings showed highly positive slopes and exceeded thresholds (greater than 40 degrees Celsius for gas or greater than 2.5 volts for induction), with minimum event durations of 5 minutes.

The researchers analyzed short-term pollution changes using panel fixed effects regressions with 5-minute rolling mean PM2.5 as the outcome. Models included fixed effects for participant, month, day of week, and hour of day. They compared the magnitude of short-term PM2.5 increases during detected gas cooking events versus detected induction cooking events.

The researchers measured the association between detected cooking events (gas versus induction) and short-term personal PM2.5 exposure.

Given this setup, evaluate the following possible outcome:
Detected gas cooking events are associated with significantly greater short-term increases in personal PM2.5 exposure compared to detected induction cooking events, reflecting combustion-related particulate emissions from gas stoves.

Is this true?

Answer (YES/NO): NO